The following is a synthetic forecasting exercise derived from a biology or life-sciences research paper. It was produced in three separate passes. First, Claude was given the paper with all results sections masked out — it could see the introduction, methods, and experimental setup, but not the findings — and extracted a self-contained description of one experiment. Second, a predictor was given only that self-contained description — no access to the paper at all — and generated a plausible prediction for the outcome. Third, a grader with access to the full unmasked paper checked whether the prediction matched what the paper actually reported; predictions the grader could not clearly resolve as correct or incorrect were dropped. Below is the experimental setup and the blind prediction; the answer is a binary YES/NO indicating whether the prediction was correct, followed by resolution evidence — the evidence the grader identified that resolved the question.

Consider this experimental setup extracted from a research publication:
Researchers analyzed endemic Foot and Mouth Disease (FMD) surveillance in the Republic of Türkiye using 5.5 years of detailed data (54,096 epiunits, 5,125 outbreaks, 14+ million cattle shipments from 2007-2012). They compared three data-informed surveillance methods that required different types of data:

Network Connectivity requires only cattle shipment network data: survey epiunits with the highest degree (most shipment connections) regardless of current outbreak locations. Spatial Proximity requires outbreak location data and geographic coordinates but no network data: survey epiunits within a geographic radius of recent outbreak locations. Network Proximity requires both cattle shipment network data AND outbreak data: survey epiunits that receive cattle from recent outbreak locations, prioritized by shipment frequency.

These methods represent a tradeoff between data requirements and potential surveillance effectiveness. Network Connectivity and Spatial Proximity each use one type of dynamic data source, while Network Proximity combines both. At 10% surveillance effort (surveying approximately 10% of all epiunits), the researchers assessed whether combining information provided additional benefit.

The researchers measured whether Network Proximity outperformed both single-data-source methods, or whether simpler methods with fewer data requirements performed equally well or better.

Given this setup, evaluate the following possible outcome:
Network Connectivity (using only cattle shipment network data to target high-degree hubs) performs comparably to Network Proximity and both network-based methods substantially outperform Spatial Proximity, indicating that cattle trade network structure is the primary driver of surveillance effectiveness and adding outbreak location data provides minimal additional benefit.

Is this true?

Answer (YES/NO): NO